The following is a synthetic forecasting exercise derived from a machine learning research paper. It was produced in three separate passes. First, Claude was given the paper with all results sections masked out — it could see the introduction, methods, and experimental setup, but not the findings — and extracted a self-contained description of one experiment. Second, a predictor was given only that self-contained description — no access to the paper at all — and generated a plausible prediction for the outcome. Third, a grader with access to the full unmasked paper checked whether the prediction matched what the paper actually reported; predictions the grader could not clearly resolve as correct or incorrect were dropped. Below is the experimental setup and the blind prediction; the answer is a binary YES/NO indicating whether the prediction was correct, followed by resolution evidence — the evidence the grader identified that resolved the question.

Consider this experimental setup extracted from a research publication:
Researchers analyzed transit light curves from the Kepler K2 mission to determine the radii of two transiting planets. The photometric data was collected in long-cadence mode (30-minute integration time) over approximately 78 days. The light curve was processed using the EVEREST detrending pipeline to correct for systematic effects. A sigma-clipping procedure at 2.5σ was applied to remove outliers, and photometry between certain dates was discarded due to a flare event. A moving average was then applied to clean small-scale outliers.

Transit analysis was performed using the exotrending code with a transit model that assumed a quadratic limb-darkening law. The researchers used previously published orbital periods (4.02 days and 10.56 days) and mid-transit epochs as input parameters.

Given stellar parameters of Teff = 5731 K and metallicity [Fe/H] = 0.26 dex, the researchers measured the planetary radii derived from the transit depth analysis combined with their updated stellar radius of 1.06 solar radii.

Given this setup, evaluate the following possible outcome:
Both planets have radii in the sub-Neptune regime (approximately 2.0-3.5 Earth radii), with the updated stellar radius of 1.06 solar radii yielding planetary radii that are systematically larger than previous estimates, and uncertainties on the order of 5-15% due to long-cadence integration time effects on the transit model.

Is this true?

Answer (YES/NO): NO